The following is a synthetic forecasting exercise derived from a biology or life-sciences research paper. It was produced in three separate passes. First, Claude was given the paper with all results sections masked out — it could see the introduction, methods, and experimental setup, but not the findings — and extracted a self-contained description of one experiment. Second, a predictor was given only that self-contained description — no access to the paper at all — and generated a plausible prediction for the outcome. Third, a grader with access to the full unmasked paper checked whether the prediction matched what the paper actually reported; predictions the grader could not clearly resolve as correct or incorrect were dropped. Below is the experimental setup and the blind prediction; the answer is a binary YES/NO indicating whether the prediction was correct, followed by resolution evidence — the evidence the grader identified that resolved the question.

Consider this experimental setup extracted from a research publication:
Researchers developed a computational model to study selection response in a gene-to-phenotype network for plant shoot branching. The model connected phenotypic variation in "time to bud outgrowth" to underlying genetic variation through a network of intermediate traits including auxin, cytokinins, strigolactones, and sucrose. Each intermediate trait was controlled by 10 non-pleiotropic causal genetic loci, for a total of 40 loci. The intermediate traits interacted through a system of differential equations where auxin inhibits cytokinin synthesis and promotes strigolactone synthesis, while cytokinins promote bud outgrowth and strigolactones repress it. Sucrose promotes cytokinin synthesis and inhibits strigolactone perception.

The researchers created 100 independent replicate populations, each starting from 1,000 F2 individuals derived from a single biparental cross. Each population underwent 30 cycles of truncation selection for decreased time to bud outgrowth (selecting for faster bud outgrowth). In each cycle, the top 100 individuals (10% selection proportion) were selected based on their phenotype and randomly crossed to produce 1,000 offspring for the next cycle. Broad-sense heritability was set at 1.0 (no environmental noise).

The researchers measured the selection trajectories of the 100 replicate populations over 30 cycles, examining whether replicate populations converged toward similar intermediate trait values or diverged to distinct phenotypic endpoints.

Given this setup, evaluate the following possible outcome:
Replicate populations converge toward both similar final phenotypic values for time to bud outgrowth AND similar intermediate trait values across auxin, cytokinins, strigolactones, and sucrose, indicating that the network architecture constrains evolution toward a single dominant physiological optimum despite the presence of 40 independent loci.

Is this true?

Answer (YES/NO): NO